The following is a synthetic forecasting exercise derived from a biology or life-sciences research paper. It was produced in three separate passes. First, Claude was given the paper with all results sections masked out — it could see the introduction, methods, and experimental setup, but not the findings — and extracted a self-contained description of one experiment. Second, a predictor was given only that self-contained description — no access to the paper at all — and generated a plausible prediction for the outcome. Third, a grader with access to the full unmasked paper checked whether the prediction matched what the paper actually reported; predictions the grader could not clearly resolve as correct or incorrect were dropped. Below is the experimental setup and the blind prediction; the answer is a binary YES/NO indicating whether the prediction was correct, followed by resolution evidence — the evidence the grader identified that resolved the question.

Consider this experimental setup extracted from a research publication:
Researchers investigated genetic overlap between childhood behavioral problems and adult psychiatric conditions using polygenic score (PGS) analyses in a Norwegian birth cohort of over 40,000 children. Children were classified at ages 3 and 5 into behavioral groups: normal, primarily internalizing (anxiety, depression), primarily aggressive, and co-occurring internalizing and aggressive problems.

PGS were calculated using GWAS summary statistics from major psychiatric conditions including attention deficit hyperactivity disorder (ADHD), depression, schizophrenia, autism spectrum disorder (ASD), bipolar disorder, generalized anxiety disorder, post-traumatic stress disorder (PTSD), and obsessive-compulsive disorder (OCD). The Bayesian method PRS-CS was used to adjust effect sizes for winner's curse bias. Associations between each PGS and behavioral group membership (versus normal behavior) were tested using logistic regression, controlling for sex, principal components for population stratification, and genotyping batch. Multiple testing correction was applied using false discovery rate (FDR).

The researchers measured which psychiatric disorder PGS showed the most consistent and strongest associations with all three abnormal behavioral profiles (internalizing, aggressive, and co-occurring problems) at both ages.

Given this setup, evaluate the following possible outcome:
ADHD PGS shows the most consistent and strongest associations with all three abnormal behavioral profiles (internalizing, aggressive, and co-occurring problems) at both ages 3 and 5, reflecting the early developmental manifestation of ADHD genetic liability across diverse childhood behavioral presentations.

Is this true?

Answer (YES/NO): NO